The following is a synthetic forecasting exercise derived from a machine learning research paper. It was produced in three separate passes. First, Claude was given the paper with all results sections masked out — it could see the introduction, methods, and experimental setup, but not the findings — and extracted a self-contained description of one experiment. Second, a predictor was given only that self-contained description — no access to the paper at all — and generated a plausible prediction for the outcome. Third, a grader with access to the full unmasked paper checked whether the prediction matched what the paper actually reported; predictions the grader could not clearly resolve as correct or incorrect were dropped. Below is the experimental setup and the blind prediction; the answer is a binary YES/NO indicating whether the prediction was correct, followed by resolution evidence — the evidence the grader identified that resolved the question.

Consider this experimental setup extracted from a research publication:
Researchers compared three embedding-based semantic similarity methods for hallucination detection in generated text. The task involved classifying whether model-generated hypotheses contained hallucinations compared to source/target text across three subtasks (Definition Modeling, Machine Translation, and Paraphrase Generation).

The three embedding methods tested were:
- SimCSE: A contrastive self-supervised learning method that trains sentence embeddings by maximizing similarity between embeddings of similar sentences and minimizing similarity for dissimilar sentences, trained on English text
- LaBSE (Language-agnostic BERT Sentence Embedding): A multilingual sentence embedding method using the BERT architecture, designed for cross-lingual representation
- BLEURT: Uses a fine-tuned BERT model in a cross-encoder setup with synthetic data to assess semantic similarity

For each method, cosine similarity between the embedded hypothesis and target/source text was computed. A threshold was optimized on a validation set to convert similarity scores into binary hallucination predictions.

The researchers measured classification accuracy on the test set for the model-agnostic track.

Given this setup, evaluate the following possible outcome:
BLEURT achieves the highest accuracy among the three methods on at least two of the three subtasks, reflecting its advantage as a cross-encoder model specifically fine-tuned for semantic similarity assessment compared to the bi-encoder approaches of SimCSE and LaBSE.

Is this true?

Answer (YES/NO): NO